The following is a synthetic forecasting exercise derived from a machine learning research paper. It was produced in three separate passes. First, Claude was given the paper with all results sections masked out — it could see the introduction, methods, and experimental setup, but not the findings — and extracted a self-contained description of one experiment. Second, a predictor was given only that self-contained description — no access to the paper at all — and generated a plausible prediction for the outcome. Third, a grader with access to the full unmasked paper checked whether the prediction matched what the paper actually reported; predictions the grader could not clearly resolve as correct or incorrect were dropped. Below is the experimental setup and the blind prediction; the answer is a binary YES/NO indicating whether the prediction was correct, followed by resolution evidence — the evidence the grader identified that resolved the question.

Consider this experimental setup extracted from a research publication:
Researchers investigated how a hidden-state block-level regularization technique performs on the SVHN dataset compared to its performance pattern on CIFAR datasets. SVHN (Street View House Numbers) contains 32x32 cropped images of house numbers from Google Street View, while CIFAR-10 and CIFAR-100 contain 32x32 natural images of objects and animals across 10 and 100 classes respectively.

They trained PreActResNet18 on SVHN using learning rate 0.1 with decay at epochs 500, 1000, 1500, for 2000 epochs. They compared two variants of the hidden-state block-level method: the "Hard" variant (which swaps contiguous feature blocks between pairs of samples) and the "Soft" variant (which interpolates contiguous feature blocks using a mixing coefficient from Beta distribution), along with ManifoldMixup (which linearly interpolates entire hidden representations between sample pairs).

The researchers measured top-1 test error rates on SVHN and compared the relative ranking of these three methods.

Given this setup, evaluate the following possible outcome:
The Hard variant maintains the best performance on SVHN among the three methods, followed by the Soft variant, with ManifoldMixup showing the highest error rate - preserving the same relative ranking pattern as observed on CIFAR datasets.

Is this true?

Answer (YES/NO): NO